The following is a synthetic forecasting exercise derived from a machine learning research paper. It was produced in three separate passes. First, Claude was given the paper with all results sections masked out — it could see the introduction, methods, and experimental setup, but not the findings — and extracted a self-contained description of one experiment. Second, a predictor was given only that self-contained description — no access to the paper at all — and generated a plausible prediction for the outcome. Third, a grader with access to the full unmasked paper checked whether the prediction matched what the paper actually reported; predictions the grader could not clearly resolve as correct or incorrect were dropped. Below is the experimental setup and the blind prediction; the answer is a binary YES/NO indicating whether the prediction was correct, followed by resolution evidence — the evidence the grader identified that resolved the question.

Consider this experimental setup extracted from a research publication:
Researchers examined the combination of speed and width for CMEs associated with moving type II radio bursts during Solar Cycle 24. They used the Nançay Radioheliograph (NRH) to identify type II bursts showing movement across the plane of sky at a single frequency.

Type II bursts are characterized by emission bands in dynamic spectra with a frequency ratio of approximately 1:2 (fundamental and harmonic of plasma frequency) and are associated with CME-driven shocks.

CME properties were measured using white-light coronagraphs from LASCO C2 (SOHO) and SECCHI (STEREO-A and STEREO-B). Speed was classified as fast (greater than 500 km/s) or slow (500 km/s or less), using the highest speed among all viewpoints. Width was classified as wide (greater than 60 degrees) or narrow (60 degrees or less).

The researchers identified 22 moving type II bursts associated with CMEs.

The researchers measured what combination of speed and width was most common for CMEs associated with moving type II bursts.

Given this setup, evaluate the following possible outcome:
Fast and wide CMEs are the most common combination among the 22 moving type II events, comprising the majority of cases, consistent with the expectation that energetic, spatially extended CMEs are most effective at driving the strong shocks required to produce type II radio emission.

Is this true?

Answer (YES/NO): NO